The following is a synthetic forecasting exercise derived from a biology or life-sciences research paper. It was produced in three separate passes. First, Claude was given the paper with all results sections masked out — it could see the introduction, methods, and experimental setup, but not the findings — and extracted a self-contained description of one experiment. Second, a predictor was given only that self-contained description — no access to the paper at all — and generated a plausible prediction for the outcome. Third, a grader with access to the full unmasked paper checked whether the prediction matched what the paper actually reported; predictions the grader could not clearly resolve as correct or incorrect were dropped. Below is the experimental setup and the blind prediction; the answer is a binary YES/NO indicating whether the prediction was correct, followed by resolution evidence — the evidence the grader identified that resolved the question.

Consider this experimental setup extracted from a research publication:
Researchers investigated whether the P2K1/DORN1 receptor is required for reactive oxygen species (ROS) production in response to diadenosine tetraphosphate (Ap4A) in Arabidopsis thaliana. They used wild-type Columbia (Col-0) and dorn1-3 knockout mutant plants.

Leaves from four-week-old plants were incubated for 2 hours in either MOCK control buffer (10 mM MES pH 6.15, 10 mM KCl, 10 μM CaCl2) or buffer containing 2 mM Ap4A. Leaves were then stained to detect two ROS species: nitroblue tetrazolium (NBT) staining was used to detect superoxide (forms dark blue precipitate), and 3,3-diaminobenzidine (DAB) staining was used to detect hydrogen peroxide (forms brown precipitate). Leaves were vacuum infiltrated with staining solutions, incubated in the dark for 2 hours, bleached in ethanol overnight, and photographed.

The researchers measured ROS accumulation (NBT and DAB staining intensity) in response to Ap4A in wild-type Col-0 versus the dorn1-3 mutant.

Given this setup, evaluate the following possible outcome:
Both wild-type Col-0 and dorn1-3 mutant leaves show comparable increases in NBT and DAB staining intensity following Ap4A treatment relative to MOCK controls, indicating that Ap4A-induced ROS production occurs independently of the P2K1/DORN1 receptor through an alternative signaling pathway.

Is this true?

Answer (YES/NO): NO